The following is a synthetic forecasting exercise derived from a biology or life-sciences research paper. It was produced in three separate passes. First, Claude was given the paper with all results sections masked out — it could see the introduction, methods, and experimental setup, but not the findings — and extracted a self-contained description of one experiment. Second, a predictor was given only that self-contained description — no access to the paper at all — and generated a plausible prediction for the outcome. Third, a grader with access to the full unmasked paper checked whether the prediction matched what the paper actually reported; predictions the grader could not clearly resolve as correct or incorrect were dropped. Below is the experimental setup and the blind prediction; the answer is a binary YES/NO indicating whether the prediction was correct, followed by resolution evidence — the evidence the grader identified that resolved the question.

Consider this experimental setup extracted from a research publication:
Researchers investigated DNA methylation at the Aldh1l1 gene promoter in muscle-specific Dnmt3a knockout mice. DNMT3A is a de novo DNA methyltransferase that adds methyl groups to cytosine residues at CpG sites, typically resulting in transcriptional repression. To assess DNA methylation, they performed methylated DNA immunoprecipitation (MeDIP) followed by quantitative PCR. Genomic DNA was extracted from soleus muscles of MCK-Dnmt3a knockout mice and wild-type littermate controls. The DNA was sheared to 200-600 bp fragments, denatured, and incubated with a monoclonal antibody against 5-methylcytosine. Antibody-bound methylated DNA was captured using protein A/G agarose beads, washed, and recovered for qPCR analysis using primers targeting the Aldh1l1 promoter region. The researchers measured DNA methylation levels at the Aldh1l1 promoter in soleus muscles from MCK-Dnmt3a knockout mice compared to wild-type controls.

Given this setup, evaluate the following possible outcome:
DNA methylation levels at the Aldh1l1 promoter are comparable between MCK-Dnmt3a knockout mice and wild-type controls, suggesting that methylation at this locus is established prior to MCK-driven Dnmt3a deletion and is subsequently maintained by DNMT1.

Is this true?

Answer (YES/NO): NO